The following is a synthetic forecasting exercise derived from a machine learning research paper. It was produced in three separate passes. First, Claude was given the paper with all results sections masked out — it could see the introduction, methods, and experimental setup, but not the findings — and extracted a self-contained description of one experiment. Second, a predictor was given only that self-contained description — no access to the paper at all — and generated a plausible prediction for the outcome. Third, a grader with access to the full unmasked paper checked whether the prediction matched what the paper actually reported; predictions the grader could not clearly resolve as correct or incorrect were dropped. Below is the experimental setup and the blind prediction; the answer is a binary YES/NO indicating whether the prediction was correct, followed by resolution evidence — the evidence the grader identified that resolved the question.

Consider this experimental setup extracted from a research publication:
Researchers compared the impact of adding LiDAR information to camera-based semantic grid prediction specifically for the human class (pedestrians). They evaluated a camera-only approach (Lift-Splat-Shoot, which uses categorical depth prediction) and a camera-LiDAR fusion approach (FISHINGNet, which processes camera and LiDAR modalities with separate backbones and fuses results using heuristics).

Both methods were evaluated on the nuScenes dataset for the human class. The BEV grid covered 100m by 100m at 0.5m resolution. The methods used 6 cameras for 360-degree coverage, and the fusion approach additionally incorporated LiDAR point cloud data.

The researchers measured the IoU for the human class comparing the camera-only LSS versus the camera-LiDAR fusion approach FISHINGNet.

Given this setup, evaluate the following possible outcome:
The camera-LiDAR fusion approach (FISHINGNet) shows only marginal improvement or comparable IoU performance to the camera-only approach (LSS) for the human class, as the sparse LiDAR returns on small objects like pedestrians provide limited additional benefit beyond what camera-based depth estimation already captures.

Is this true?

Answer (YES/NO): NO